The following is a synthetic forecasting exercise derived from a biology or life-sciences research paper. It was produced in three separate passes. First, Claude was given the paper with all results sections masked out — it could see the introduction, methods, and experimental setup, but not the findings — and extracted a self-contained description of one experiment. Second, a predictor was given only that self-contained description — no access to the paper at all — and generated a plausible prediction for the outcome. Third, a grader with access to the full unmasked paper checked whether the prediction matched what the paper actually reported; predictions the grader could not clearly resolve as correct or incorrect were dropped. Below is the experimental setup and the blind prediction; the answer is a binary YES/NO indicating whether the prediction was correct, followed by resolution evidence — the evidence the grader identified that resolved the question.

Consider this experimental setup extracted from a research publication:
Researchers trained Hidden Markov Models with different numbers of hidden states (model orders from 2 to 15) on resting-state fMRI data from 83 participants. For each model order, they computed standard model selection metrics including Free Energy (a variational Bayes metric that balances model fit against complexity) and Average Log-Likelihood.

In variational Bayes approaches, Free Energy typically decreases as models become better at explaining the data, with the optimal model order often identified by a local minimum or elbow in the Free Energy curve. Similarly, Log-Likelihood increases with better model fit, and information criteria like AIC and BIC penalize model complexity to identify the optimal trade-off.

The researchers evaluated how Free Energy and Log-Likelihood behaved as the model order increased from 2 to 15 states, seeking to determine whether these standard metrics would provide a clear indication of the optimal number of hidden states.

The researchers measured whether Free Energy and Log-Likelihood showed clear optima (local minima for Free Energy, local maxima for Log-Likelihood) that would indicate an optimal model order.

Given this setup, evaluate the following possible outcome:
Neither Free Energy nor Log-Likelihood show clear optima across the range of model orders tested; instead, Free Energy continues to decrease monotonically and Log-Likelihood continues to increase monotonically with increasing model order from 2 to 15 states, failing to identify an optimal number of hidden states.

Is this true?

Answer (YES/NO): YES